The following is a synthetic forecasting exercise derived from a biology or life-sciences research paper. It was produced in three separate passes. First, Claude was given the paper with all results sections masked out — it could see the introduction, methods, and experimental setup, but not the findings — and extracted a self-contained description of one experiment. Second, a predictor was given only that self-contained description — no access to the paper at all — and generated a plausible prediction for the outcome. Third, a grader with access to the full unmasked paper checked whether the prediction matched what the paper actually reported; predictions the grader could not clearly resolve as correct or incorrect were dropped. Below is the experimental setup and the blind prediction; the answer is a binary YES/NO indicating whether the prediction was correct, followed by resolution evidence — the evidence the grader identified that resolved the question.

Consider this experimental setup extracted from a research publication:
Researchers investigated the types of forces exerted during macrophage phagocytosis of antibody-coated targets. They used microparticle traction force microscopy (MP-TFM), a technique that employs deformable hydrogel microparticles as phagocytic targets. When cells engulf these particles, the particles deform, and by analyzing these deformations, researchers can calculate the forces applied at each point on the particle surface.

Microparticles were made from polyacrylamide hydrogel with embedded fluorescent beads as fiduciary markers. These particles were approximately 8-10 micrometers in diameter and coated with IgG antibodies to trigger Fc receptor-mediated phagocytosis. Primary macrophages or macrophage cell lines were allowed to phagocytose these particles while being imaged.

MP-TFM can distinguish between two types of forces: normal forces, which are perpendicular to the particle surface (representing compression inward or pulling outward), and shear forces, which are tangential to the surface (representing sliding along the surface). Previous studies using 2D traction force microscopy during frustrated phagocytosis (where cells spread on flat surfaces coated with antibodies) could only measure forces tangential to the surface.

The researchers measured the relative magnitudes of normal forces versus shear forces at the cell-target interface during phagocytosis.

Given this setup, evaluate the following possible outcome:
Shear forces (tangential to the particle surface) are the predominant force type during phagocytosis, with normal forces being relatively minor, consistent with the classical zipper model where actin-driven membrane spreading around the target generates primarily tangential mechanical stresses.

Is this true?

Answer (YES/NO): NO